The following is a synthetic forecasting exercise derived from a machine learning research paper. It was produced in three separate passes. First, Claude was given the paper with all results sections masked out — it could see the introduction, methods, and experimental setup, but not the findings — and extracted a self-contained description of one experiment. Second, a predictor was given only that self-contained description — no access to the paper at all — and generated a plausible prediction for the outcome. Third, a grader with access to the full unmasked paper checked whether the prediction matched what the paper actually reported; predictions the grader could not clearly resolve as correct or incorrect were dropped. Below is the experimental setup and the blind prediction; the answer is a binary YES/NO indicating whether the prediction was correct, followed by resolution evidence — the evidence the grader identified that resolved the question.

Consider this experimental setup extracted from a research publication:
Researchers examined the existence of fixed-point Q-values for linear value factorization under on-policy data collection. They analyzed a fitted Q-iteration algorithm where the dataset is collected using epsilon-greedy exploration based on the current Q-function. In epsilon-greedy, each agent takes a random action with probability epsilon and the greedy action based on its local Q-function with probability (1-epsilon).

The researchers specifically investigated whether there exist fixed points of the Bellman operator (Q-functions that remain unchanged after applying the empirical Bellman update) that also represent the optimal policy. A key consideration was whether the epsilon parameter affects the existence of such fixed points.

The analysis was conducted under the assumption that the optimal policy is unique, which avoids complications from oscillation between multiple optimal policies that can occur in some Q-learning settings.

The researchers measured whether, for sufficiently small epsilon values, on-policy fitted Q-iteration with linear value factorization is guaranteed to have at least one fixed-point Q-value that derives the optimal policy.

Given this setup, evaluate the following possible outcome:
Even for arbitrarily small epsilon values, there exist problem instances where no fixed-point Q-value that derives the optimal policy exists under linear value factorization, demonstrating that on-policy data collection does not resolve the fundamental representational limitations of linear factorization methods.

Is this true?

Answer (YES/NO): NO